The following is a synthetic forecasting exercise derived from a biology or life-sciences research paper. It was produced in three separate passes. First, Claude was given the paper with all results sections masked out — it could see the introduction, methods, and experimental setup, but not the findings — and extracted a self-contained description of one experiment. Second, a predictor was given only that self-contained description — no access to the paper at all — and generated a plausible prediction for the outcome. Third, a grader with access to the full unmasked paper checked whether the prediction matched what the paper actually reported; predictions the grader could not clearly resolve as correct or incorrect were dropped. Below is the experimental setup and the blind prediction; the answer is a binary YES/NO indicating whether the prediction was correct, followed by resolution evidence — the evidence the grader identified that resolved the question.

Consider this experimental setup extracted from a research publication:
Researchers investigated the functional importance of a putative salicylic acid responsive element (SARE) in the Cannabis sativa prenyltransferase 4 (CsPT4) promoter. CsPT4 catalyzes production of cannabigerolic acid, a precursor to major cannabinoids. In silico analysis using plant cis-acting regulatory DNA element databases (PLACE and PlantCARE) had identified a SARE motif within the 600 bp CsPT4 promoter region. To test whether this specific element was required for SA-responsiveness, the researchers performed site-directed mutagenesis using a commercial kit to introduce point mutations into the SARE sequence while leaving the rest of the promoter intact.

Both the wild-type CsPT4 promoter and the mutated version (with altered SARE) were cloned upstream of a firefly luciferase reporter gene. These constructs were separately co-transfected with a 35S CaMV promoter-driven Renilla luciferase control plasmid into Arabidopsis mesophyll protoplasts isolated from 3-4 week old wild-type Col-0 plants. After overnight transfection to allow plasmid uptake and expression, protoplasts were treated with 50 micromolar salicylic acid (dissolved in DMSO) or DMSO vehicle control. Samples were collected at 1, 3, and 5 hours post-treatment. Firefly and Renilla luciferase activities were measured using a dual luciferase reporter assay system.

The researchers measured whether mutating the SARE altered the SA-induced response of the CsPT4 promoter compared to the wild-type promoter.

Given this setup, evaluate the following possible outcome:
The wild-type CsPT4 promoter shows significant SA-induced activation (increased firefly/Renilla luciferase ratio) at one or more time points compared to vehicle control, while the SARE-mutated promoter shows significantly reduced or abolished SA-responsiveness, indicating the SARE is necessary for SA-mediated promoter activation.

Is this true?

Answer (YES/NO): YES